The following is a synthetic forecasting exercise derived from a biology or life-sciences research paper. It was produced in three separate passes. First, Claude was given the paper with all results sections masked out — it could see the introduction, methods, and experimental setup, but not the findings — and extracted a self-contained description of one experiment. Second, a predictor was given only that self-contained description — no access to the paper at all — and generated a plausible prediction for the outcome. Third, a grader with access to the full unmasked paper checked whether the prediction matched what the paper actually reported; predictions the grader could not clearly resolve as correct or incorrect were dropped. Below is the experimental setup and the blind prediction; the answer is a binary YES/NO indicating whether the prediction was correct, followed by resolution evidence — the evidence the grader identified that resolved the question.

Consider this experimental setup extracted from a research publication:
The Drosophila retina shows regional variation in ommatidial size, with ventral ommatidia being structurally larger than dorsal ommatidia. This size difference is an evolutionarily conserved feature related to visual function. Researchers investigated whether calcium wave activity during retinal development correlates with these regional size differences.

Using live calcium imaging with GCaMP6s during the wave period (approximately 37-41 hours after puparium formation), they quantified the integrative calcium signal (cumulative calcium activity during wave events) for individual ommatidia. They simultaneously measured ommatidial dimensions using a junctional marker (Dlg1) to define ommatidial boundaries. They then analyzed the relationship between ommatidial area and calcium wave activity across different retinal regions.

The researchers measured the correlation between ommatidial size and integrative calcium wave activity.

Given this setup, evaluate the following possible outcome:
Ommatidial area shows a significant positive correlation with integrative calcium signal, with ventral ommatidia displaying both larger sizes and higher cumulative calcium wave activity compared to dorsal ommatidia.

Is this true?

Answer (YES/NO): YES